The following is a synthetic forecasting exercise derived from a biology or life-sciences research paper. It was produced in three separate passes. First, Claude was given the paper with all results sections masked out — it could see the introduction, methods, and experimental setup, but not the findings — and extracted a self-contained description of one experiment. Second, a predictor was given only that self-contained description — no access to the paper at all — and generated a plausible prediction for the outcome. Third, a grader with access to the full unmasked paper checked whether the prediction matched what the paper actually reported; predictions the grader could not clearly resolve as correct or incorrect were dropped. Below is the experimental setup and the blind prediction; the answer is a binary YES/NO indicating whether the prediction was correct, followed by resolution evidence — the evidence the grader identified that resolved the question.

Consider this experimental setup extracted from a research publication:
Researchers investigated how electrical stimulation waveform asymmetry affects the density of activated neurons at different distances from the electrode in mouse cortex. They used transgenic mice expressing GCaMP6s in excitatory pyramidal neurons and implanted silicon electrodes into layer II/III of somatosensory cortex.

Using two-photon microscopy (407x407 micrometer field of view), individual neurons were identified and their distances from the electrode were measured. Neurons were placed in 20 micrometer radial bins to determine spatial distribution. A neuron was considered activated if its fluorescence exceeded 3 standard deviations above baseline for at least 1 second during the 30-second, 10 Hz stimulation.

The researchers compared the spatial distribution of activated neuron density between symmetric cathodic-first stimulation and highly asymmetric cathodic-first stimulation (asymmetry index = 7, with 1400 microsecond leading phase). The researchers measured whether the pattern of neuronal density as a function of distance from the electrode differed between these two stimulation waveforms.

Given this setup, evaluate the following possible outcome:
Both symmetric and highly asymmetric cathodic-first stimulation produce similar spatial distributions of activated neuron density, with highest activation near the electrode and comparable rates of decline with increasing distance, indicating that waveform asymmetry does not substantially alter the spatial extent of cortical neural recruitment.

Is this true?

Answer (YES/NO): NO